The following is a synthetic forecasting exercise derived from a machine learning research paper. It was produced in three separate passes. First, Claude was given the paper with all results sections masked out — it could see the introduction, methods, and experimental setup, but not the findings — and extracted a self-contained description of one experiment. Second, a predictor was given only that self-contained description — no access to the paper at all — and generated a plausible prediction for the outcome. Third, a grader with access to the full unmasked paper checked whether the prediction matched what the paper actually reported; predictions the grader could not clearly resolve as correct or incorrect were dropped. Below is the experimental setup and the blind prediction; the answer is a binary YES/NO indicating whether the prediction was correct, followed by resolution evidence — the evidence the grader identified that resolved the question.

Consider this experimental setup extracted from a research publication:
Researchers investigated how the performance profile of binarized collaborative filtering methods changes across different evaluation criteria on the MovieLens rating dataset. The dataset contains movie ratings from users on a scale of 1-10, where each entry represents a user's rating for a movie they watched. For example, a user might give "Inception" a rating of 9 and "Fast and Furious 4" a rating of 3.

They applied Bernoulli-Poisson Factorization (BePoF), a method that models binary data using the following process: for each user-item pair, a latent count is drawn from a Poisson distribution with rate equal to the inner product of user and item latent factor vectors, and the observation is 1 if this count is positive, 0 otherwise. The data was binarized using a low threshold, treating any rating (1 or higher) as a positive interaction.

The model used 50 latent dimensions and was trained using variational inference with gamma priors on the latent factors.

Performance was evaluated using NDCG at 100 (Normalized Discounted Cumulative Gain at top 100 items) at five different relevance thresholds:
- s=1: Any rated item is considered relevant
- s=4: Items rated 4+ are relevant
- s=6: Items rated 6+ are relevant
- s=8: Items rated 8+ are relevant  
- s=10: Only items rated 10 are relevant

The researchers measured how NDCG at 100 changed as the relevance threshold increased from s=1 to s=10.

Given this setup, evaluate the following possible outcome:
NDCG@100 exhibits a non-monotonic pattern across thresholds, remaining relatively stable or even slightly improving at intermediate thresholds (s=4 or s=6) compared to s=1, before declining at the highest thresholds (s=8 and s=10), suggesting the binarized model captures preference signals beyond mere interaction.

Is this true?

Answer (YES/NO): NO